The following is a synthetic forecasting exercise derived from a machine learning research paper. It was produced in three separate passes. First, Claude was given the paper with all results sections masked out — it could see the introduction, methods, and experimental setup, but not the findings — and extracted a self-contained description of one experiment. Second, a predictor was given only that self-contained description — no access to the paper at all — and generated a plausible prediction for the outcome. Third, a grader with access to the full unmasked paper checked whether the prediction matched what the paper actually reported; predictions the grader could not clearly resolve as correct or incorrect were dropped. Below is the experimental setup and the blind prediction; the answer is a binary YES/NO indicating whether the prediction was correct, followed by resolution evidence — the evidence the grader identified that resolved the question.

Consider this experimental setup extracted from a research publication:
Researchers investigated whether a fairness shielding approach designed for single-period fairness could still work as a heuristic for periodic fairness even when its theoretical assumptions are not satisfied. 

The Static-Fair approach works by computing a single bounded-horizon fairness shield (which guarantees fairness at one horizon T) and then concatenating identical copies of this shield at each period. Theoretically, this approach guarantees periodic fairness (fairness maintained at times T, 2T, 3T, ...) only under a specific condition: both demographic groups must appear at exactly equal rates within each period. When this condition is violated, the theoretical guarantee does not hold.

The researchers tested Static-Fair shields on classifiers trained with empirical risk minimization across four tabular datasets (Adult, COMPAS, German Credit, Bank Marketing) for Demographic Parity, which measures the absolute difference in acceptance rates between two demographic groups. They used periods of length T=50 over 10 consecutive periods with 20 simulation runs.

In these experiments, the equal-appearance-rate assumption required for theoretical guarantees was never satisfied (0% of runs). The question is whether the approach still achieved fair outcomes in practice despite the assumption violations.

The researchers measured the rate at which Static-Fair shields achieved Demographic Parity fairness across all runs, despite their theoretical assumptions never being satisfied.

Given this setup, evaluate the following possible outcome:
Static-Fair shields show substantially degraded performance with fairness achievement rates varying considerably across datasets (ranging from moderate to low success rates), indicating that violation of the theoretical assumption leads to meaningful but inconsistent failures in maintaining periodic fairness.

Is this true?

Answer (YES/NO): NO